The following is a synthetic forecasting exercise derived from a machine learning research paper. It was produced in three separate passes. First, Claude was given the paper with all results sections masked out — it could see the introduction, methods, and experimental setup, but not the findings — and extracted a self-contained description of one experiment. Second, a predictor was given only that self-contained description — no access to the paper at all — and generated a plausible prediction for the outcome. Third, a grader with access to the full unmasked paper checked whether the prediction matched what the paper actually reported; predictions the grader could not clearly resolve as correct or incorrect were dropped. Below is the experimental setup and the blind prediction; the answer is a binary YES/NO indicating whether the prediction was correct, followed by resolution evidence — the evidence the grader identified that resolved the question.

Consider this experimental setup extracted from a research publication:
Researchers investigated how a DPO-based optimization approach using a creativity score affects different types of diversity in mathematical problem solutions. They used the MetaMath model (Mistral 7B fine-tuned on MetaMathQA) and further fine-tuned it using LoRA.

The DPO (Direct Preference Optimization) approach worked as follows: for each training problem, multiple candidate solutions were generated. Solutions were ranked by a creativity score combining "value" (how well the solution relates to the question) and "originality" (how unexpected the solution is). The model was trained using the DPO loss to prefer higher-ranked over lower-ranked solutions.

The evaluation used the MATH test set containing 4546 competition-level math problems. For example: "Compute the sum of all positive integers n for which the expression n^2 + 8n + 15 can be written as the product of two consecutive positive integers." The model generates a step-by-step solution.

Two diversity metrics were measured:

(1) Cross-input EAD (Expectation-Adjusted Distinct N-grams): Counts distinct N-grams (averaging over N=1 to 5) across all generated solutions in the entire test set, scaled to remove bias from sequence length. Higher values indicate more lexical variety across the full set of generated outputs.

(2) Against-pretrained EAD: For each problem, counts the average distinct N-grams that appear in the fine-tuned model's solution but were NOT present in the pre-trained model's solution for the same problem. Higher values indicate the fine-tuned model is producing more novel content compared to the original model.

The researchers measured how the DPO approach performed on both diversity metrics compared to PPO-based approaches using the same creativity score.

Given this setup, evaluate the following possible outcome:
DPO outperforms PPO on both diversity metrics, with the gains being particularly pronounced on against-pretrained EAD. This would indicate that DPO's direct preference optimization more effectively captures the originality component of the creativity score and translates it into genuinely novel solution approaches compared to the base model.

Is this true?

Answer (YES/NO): NO